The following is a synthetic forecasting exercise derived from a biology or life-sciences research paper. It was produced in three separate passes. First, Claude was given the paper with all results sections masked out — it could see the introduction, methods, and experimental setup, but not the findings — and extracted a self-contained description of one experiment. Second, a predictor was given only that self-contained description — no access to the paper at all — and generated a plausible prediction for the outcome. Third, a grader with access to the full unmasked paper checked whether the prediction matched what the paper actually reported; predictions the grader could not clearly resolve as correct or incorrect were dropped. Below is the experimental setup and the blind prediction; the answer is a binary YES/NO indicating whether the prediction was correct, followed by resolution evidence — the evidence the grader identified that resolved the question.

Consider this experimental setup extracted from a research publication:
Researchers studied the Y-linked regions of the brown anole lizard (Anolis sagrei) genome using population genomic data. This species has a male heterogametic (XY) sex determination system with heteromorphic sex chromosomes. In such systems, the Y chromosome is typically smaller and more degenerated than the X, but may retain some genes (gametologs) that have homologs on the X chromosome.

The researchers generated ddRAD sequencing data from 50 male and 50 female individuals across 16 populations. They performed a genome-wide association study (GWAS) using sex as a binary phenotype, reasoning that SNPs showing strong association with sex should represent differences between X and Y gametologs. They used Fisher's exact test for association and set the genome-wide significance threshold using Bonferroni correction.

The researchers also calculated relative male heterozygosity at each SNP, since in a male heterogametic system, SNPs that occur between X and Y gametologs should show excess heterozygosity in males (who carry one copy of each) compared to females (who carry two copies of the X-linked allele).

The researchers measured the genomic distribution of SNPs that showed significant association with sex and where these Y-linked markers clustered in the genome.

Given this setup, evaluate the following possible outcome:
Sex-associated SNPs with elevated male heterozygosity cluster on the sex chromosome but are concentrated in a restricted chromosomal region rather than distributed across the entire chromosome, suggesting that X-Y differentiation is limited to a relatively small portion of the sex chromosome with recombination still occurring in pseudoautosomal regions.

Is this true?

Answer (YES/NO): NO